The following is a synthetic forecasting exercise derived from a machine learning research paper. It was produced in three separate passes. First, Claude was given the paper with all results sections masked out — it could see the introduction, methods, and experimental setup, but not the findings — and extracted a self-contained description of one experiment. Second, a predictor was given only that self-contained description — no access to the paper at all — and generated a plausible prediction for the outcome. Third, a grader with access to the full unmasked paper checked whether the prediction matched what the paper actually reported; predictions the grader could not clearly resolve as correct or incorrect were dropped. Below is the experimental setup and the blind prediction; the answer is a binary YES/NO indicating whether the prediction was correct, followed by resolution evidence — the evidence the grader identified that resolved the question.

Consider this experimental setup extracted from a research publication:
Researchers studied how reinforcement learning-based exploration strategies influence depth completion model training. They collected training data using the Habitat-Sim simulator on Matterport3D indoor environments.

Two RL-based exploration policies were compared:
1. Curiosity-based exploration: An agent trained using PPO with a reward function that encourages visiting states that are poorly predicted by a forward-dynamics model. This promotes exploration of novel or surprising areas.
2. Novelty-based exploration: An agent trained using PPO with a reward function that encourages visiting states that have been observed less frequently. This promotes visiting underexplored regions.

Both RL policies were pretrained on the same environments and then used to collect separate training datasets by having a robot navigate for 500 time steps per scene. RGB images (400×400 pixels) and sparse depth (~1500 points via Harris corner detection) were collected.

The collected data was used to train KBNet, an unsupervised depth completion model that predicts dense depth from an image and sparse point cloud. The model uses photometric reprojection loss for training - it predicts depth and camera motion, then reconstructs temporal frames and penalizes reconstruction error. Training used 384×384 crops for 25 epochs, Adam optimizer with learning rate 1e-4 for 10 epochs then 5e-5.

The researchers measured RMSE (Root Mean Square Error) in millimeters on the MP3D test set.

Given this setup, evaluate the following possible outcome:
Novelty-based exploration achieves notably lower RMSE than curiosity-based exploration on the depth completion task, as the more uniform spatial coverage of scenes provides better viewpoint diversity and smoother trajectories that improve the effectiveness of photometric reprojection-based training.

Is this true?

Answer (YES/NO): YES